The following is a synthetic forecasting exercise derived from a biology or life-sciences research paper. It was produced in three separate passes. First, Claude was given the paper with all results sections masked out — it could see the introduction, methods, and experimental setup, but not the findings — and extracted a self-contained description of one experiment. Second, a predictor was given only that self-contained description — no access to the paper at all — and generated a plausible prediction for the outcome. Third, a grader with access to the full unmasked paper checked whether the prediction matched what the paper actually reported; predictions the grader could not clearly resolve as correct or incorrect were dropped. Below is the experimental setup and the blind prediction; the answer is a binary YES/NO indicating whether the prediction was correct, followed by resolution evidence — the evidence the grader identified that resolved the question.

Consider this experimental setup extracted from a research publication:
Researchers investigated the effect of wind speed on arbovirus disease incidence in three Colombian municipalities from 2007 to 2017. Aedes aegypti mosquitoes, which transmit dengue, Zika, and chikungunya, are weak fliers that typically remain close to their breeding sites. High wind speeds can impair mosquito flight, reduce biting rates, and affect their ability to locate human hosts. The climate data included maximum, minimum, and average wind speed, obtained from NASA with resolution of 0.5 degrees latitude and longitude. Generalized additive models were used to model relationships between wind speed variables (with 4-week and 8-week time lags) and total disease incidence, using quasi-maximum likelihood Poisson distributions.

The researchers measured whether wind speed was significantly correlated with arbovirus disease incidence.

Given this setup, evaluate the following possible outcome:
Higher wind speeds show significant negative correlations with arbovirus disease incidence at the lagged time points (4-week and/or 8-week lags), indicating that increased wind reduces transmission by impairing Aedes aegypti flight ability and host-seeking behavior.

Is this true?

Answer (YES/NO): NO